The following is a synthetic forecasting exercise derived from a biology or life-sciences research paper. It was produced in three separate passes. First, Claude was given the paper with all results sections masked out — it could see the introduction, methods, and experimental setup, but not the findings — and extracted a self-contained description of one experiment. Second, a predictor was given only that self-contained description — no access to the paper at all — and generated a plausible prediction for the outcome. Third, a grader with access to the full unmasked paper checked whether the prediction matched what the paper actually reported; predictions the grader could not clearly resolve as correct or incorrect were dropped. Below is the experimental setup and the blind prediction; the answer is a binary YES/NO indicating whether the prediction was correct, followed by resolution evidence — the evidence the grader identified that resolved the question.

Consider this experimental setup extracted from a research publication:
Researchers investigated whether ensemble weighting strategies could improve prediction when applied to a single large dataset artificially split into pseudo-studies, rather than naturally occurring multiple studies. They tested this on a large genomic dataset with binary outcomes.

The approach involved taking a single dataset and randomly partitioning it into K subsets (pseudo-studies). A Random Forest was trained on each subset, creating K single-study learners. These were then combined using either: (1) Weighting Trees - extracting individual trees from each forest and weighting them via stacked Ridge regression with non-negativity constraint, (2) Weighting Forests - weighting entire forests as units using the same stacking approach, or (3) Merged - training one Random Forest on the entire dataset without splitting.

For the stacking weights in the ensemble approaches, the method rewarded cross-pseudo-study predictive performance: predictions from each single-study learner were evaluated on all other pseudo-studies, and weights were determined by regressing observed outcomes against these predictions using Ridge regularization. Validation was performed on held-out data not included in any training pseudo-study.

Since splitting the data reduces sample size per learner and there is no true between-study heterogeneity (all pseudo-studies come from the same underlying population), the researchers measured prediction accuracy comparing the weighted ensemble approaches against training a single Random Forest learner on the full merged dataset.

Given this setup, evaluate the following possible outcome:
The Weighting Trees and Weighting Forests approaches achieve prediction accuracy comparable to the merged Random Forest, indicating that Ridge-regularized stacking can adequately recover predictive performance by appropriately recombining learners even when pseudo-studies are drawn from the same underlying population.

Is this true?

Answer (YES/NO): NO